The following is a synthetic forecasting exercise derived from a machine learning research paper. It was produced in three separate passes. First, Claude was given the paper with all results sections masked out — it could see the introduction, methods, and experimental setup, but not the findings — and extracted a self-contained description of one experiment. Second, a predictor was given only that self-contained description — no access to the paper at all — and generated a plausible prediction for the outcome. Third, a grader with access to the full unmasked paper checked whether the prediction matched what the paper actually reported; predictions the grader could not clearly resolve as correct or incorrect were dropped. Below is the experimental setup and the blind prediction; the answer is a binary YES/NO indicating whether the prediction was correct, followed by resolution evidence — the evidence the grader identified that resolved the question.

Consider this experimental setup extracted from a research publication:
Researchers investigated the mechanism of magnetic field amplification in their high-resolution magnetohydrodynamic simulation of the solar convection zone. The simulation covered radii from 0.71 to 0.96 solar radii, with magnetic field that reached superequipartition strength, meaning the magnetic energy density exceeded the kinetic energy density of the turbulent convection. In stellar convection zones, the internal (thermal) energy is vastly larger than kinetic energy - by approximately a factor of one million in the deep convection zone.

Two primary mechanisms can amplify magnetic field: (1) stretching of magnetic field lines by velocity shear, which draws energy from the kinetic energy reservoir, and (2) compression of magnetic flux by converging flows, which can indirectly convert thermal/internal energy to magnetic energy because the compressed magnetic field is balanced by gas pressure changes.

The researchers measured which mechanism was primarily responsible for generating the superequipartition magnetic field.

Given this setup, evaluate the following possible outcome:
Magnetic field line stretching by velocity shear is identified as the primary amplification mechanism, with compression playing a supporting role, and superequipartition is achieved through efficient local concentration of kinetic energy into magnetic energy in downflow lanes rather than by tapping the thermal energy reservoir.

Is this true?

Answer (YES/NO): NO